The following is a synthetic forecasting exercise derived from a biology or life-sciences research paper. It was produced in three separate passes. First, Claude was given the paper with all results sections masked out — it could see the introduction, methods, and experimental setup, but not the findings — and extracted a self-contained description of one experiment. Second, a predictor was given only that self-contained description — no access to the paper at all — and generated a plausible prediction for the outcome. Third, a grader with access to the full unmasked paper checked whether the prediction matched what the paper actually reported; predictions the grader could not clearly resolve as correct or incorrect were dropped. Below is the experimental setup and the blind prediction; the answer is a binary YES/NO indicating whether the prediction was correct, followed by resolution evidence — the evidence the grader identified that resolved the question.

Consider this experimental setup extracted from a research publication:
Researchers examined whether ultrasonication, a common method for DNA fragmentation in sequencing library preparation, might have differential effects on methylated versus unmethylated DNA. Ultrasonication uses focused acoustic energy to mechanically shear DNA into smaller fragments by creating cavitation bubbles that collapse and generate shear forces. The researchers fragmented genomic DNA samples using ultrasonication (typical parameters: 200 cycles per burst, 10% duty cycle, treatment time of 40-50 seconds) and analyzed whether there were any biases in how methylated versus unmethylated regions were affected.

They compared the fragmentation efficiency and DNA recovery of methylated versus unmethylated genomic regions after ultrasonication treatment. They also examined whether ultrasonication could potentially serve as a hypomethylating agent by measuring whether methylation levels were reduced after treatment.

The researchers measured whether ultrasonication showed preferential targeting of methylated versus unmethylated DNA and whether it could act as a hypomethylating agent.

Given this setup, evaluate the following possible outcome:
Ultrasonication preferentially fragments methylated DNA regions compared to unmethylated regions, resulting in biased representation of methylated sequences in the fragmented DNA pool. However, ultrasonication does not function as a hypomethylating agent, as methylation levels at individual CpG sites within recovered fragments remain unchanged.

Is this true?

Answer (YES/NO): NO